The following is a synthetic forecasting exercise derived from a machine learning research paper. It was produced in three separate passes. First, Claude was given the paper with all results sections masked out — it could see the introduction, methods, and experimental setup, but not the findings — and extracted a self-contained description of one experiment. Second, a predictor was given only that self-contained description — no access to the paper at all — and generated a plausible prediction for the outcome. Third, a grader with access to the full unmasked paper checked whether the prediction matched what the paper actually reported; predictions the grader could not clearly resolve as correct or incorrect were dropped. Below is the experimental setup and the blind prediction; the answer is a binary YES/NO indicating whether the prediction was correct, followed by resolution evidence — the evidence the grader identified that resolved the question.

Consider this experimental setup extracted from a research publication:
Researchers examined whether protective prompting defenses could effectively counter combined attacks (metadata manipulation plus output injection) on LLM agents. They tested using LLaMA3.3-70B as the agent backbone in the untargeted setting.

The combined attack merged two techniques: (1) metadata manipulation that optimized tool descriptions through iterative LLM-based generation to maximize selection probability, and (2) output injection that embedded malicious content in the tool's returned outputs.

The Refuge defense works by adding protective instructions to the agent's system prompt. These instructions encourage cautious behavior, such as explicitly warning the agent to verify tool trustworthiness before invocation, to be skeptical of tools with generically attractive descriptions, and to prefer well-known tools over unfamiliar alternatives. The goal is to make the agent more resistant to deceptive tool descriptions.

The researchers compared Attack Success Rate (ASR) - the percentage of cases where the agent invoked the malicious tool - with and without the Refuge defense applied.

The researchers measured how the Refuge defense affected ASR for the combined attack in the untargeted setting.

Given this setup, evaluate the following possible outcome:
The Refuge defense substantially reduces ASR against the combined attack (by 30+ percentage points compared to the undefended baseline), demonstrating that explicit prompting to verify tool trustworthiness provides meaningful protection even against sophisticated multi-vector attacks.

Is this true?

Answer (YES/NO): NO